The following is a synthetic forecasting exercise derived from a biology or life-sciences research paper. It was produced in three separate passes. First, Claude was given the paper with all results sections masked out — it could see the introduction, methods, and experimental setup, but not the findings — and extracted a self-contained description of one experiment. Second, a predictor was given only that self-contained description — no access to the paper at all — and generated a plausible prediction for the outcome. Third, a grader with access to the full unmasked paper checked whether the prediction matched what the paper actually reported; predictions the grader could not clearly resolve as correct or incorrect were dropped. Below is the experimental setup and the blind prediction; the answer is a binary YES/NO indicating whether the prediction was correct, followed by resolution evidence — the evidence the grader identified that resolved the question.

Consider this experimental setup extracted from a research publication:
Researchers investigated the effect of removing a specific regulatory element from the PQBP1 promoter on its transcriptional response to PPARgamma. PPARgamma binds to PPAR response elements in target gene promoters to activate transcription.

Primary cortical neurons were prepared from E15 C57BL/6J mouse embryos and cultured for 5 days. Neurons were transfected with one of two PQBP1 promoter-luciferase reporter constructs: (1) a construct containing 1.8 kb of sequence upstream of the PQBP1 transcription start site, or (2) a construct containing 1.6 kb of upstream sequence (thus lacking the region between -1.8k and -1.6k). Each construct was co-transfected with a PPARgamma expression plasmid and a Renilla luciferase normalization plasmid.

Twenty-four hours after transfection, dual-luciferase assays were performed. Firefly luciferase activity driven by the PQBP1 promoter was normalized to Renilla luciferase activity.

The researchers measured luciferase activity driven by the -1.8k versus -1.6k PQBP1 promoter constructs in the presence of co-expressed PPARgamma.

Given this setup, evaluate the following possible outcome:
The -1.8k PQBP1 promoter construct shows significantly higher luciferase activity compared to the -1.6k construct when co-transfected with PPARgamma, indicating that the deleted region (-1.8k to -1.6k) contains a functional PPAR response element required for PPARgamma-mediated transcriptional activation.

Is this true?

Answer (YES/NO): YES